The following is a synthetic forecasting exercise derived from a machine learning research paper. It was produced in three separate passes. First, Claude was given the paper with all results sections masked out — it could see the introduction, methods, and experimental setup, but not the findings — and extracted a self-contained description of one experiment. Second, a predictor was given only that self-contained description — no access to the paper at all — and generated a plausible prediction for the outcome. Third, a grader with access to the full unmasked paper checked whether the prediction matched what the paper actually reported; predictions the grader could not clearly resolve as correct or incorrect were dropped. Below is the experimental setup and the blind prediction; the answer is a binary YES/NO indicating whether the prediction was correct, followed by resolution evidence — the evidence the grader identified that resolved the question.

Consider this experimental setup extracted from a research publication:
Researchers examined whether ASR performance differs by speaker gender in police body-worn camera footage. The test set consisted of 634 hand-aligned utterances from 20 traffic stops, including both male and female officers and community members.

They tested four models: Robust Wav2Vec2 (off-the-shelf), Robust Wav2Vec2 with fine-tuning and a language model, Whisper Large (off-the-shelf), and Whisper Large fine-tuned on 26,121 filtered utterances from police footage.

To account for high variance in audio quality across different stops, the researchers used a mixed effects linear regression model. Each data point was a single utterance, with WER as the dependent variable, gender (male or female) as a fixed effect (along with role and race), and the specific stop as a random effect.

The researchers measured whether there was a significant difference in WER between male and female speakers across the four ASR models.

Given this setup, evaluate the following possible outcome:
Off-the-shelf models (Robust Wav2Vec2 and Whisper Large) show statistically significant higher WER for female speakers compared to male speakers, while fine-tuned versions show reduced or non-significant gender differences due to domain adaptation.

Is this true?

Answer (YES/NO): NO